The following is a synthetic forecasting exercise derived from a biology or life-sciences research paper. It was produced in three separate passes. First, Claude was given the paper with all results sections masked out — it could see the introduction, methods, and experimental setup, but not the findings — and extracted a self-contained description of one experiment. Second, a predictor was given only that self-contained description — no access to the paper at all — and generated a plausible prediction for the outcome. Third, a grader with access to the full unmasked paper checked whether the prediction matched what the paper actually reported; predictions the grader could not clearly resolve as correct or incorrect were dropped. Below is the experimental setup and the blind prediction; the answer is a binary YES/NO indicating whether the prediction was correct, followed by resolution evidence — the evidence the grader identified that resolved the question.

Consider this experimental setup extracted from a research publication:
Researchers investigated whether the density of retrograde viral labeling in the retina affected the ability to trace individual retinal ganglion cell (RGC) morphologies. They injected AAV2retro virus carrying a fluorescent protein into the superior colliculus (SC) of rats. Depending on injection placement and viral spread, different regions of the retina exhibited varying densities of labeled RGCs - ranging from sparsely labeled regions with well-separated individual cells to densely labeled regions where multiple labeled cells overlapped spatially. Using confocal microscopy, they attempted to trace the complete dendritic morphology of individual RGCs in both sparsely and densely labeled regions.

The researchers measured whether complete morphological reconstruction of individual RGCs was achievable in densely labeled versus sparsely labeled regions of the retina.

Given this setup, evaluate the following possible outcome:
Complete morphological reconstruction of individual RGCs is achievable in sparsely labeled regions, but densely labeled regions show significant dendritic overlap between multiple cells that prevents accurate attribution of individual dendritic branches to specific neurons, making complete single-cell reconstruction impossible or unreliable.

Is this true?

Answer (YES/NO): YES